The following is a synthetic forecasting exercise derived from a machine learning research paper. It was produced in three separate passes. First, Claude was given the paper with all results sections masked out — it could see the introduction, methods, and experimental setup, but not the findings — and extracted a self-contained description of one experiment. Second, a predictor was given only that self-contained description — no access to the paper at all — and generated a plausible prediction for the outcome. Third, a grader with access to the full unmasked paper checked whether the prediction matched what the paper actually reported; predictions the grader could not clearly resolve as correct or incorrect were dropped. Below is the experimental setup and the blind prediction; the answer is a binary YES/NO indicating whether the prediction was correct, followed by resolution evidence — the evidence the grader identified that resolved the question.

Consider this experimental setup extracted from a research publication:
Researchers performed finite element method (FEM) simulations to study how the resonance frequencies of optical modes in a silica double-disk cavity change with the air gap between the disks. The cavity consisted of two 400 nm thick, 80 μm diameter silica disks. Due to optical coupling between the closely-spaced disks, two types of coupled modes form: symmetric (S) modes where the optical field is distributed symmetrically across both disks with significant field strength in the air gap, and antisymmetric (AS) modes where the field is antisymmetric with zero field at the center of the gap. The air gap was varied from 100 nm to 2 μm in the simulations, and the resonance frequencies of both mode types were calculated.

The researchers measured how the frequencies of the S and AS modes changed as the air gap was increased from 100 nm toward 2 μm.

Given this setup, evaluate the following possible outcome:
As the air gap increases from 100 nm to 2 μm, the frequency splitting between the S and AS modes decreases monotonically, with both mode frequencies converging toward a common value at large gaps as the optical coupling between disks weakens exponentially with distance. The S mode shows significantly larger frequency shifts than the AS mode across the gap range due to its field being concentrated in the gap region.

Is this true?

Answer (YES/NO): NO